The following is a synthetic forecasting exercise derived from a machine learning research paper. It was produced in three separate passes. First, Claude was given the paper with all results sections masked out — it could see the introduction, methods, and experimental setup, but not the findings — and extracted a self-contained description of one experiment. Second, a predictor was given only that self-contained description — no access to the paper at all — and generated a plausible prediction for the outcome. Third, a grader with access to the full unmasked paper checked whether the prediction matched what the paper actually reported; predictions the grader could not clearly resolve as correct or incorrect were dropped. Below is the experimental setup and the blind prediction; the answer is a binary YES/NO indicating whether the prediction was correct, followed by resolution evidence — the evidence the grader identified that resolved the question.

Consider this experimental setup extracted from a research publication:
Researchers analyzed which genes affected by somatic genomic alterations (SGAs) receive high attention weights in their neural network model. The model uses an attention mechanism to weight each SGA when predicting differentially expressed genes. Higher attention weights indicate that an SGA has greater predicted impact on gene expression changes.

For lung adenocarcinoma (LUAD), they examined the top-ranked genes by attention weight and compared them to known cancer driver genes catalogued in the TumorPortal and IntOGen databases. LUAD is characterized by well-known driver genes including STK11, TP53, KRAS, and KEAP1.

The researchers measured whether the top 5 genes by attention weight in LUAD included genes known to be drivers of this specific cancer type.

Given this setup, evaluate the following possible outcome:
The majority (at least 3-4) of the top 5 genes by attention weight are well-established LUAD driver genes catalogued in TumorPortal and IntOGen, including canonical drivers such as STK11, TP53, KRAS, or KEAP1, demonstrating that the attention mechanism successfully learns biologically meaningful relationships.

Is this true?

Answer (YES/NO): YES